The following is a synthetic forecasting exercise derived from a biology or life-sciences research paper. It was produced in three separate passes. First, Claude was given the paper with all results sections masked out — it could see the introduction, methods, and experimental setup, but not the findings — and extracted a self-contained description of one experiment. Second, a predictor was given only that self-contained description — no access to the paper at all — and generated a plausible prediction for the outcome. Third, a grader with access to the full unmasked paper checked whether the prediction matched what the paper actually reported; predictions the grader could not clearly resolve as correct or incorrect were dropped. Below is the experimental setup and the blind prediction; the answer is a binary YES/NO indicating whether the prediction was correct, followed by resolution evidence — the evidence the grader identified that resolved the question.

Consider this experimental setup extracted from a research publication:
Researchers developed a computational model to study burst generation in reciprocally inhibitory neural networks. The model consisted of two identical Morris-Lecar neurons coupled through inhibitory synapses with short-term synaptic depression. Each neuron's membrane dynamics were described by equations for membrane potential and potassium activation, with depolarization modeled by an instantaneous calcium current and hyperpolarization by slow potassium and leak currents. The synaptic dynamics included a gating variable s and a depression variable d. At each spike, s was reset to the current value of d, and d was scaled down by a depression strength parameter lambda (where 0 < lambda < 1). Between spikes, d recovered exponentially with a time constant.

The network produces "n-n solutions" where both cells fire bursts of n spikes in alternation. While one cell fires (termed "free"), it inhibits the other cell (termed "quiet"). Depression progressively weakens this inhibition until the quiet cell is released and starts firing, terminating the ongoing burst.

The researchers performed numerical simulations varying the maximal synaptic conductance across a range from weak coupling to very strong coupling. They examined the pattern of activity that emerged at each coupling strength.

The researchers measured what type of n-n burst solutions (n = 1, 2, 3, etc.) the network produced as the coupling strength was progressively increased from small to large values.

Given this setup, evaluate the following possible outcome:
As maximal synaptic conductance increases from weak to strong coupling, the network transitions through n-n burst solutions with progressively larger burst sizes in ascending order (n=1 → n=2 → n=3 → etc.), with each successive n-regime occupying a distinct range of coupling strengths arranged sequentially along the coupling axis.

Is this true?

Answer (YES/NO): YES